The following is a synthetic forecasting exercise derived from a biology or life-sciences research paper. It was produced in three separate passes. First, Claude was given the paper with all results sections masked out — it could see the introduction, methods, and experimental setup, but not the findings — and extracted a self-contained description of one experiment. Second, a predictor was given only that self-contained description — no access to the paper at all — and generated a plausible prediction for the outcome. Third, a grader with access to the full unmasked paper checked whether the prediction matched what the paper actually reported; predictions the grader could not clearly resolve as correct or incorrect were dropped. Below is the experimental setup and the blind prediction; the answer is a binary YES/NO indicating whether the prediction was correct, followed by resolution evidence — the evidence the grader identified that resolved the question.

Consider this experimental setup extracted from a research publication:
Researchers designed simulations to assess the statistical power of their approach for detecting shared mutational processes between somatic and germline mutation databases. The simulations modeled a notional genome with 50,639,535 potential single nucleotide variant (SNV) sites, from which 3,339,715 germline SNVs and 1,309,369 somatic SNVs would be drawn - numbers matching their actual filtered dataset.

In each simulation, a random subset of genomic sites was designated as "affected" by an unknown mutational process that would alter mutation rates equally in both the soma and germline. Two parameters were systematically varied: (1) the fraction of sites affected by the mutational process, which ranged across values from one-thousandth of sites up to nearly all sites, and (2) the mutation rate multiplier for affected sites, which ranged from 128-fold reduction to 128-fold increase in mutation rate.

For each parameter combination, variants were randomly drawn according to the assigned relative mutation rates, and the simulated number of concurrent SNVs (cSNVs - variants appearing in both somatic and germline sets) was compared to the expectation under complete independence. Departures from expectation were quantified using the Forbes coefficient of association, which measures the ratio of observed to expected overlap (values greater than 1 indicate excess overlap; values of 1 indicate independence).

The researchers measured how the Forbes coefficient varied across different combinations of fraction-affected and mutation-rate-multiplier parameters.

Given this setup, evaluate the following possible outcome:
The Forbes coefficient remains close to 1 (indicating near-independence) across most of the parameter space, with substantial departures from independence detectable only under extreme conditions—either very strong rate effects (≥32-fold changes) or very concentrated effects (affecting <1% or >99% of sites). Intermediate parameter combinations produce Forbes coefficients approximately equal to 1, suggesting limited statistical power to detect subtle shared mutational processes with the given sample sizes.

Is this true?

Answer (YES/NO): NO